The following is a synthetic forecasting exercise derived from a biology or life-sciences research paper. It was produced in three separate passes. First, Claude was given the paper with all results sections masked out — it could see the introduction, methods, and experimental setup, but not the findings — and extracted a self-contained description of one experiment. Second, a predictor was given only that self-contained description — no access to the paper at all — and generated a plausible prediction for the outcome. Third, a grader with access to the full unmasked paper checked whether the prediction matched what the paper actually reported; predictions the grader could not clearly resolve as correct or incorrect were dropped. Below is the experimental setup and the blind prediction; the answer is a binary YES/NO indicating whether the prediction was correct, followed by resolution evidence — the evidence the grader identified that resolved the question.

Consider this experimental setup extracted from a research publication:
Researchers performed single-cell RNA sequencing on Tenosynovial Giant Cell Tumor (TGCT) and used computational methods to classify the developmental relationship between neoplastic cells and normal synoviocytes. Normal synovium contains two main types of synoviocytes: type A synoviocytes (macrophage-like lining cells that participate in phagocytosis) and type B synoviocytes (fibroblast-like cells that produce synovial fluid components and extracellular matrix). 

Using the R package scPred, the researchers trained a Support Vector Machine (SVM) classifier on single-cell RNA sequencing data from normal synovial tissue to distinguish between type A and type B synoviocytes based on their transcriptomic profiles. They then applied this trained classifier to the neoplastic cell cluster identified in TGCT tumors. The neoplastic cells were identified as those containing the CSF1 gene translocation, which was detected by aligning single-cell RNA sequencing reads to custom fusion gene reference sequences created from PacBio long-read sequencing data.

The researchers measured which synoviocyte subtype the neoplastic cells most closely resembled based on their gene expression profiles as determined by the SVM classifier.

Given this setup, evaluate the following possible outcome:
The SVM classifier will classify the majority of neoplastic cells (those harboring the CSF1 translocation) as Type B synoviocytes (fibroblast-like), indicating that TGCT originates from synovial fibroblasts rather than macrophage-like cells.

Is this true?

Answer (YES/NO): NO